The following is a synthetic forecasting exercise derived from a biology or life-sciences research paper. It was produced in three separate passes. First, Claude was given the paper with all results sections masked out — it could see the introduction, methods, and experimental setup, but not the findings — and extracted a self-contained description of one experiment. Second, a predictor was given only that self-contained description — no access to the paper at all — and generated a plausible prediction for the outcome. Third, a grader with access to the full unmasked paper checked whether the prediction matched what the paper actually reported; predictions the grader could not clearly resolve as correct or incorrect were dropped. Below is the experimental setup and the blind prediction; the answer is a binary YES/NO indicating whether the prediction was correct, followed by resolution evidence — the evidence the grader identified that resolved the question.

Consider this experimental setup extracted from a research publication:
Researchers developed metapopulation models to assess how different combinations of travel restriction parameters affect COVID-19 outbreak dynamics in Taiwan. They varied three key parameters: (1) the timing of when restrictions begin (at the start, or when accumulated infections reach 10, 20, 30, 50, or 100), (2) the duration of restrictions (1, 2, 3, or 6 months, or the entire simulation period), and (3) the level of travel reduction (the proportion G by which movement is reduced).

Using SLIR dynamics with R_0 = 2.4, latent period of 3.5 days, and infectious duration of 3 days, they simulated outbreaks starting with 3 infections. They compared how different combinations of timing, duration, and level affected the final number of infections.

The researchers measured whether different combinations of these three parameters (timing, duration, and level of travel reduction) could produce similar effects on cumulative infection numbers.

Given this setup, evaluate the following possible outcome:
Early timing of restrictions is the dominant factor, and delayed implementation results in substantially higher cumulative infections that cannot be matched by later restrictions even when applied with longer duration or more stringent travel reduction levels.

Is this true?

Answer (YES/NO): NO